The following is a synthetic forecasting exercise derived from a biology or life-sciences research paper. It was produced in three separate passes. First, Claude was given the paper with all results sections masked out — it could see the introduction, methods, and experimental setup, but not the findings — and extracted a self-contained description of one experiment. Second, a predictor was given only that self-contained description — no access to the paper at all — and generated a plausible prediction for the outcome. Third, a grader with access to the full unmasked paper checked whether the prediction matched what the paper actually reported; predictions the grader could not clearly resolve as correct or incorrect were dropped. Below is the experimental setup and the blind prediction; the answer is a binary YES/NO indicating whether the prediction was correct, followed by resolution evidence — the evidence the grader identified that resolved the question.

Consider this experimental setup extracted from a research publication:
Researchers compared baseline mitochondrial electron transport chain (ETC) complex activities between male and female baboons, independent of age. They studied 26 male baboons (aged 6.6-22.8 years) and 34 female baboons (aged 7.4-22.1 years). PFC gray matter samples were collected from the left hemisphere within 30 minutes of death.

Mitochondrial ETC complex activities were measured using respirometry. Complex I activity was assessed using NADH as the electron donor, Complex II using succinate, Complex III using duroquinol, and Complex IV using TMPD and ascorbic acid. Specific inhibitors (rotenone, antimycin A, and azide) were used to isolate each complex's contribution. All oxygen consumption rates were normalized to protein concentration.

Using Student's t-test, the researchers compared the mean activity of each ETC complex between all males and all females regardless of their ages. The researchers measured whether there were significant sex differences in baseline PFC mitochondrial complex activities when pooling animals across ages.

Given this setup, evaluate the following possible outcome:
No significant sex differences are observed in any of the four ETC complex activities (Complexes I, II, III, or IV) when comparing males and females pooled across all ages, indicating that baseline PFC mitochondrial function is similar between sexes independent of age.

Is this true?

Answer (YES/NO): NO